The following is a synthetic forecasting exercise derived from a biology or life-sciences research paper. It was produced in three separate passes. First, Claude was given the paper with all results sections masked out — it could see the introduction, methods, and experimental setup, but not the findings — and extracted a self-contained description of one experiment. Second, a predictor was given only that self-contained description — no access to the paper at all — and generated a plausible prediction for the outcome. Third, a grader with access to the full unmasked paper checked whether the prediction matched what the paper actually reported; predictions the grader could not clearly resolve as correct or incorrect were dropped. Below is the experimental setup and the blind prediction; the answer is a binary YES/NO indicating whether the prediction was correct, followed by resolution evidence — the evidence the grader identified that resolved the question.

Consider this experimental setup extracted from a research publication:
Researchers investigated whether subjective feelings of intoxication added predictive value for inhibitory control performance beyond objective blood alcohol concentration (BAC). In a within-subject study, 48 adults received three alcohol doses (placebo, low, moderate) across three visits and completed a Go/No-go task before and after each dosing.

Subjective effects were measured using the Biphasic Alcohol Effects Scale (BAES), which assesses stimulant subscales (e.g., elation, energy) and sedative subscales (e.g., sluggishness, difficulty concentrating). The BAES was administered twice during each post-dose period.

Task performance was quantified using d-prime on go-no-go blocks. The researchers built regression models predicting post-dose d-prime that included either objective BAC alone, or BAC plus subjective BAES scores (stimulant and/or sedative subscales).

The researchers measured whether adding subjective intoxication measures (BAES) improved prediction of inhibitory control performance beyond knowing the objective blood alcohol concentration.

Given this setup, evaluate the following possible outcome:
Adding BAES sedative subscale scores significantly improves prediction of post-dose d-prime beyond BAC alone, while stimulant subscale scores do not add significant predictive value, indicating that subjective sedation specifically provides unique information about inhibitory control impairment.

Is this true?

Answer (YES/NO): NO